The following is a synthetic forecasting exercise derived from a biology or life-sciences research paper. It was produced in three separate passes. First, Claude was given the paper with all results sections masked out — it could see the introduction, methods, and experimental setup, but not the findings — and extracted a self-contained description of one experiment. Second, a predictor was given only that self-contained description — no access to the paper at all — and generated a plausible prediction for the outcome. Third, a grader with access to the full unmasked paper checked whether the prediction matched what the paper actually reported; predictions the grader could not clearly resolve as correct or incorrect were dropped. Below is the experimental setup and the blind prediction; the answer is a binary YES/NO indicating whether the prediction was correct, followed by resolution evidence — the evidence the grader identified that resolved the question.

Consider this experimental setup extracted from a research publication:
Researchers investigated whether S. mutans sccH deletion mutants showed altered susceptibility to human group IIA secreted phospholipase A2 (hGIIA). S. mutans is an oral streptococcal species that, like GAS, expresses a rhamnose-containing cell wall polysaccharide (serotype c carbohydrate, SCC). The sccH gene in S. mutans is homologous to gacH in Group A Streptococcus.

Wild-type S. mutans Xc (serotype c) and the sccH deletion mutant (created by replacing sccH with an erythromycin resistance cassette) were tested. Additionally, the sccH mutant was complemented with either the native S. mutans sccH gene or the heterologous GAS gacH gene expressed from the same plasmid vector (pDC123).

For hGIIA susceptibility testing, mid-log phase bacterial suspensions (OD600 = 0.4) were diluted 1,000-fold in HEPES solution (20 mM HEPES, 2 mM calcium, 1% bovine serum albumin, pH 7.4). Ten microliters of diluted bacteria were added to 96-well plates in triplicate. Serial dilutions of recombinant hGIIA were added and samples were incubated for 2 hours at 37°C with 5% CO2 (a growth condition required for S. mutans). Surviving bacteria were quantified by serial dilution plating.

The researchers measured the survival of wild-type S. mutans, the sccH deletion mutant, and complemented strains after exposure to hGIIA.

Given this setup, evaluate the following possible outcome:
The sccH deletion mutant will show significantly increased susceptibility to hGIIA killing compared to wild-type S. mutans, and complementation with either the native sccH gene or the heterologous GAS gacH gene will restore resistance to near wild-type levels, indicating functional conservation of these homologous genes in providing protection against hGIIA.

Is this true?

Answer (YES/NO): NO